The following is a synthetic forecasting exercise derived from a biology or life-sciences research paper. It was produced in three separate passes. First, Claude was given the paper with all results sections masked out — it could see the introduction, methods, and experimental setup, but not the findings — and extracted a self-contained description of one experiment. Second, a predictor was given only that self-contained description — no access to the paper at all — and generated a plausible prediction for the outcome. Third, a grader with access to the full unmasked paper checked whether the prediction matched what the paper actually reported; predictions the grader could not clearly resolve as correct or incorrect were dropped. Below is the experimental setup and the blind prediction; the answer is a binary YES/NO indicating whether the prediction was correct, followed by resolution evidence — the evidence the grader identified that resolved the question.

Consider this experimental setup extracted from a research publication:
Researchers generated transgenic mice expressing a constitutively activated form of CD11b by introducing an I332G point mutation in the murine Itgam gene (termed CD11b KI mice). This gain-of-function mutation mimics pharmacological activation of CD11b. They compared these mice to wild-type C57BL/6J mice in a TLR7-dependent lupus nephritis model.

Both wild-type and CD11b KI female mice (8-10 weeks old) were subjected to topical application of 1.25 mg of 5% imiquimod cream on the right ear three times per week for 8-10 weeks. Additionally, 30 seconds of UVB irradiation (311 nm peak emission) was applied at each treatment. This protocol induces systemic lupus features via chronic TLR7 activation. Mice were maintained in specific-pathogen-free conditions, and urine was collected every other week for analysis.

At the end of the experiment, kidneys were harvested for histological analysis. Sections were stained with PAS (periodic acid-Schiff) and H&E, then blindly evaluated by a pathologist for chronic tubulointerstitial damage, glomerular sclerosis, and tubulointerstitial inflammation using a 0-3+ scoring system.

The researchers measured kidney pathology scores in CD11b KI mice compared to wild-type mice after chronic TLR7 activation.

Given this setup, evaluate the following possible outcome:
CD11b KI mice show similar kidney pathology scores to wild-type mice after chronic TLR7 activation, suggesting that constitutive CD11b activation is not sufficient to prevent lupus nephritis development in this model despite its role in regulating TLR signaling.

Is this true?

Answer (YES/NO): NO